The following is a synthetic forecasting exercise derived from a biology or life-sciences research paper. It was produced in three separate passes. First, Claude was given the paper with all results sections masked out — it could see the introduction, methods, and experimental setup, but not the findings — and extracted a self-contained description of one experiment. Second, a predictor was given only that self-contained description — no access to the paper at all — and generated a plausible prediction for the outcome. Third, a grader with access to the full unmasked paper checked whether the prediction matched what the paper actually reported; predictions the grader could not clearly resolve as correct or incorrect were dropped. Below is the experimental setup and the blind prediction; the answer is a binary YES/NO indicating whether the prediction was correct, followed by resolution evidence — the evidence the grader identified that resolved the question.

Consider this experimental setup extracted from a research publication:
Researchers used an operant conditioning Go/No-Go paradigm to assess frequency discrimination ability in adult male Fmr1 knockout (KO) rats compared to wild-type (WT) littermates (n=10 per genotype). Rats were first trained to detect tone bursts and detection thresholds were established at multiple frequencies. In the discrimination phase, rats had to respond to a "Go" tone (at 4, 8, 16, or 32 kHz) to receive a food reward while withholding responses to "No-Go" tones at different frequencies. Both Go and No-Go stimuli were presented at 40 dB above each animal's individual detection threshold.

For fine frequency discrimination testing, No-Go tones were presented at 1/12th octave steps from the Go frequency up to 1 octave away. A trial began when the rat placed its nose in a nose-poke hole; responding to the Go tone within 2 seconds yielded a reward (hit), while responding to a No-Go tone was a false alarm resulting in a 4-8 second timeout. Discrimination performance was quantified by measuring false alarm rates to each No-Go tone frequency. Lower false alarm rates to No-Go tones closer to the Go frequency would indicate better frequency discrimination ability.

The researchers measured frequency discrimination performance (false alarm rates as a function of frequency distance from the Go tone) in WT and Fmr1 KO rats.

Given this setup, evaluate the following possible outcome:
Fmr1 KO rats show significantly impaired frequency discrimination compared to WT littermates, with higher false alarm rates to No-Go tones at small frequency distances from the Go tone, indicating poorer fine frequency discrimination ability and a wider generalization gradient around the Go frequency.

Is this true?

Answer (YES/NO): YES